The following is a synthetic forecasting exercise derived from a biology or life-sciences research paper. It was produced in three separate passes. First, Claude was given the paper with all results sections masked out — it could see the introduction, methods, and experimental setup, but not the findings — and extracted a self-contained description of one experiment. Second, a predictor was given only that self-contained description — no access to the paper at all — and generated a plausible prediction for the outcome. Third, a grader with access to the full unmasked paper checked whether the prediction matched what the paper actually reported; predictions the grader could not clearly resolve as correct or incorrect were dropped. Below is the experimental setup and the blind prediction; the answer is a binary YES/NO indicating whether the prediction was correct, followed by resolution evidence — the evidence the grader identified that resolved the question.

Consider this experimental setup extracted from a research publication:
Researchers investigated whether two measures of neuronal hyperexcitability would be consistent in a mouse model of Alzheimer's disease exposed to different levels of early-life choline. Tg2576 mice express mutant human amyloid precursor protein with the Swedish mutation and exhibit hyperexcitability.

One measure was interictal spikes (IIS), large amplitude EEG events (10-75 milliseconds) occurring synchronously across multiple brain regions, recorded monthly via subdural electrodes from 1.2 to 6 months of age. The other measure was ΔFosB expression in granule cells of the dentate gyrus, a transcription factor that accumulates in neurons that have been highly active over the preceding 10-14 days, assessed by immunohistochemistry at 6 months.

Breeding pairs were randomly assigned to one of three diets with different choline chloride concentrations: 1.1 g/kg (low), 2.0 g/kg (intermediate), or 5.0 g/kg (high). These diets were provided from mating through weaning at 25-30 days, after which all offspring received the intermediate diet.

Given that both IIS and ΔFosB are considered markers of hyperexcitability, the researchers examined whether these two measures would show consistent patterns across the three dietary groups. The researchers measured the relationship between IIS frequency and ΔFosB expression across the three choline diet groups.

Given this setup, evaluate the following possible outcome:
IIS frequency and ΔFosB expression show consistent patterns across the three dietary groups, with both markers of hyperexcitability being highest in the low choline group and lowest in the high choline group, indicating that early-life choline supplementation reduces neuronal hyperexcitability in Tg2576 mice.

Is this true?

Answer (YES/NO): NO